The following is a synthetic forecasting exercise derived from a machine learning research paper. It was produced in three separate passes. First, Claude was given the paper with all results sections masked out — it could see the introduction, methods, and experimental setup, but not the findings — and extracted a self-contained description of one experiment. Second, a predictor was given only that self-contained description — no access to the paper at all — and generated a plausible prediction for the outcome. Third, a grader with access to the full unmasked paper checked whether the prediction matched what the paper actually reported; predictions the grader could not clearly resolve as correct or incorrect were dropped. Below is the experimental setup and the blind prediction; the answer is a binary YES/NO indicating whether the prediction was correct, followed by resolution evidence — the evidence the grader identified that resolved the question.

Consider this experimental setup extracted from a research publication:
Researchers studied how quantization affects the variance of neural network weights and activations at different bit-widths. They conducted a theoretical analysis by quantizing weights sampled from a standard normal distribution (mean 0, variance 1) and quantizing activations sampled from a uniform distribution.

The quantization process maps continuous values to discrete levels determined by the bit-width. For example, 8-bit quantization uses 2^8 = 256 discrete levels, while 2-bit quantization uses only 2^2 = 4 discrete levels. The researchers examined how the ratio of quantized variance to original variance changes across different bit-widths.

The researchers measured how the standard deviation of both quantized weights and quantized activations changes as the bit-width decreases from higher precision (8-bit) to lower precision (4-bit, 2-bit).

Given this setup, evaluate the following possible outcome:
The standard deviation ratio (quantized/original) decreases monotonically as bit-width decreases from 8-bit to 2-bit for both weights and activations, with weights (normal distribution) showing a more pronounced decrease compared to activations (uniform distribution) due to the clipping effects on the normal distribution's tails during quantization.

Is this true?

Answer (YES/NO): NO